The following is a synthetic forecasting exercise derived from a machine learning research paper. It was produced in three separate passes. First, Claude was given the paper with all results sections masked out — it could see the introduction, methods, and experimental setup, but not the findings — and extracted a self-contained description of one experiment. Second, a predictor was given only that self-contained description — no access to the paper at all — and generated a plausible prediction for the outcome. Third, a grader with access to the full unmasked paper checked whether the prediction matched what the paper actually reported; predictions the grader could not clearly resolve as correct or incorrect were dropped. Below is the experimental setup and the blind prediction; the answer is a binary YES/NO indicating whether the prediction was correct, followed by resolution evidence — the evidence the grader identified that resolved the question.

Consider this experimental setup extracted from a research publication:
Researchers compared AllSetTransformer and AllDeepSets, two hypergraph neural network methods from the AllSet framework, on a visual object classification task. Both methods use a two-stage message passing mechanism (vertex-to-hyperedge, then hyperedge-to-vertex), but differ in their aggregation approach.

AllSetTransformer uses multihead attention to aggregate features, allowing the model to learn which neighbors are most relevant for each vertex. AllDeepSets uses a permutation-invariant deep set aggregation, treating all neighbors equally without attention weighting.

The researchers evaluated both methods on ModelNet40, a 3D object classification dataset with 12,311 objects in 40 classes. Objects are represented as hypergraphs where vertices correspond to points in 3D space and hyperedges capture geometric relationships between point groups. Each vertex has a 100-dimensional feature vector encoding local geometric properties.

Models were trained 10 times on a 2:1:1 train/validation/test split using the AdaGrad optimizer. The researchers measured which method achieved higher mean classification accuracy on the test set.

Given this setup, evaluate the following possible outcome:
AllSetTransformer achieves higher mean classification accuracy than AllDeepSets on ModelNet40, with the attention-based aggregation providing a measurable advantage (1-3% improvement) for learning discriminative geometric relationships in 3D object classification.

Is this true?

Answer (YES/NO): YES